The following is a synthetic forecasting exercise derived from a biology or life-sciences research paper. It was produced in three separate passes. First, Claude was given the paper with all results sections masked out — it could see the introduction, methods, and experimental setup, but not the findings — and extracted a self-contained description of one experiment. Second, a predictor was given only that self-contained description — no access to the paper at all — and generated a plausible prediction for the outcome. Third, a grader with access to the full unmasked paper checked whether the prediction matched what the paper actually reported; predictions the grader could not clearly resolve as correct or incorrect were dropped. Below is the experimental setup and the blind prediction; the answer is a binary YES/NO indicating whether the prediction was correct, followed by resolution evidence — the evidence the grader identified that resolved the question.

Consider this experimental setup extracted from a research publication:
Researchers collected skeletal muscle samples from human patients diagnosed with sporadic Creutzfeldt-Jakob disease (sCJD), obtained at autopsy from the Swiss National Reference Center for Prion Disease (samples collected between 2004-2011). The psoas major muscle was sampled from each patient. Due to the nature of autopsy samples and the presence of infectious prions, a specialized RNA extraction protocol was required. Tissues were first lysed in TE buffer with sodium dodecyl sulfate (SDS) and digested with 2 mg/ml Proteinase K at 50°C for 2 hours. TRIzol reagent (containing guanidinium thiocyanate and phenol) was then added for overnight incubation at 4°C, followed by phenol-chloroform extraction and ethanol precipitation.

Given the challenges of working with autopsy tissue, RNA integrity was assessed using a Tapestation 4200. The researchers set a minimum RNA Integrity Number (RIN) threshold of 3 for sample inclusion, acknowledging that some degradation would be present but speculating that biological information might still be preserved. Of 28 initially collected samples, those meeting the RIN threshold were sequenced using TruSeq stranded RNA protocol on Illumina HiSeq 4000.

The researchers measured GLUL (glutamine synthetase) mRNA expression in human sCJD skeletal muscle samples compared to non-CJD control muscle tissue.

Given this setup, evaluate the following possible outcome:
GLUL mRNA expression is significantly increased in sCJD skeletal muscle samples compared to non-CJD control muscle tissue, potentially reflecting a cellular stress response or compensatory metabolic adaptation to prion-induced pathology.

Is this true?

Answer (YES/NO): YES